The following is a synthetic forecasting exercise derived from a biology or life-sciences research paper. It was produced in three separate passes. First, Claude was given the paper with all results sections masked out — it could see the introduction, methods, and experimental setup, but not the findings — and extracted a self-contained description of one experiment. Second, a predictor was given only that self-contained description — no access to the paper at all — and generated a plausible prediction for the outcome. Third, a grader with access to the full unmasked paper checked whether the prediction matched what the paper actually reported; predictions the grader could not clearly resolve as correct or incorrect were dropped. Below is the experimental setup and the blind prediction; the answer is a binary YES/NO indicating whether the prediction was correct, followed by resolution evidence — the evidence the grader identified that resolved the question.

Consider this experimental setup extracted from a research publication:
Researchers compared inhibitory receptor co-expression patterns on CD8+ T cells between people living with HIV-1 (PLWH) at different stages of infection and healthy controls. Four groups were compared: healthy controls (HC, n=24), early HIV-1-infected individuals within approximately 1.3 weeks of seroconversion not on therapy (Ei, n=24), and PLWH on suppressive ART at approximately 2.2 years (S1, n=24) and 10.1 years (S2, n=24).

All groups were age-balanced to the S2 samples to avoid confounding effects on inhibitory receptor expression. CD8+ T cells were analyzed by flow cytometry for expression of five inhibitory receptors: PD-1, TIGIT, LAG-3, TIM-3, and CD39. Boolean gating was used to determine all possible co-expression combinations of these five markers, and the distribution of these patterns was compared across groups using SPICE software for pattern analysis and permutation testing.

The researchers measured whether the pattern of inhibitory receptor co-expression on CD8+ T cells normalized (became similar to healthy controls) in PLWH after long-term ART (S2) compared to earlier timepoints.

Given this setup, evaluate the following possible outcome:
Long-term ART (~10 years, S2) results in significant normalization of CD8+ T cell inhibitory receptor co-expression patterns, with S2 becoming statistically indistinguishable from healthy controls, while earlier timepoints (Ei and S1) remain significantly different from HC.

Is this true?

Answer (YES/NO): NO